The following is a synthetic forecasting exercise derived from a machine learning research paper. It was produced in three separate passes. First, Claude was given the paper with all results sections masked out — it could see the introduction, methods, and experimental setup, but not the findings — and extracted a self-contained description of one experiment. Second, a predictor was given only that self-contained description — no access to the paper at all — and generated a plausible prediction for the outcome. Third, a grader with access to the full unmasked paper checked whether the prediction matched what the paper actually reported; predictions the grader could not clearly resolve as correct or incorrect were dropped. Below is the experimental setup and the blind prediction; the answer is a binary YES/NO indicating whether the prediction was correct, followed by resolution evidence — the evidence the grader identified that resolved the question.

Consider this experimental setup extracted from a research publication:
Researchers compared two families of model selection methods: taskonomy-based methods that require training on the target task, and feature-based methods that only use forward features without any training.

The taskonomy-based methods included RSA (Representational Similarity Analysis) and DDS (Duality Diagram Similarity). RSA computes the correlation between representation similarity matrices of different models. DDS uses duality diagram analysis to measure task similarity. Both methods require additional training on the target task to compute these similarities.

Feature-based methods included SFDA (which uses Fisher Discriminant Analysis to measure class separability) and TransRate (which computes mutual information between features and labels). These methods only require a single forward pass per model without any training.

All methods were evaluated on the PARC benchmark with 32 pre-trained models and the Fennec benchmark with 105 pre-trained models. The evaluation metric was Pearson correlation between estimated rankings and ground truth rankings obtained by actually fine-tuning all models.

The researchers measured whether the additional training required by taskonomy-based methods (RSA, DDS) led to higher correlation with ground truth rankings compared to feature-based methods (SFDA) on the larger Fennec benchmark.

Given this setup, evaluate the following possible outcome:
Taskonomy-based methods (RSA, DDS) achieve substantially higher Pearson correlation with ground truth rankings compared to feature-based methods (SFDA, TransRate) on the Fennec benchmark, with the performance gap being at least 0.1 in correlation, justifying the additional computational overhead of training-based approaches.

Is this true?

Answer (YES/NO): NO